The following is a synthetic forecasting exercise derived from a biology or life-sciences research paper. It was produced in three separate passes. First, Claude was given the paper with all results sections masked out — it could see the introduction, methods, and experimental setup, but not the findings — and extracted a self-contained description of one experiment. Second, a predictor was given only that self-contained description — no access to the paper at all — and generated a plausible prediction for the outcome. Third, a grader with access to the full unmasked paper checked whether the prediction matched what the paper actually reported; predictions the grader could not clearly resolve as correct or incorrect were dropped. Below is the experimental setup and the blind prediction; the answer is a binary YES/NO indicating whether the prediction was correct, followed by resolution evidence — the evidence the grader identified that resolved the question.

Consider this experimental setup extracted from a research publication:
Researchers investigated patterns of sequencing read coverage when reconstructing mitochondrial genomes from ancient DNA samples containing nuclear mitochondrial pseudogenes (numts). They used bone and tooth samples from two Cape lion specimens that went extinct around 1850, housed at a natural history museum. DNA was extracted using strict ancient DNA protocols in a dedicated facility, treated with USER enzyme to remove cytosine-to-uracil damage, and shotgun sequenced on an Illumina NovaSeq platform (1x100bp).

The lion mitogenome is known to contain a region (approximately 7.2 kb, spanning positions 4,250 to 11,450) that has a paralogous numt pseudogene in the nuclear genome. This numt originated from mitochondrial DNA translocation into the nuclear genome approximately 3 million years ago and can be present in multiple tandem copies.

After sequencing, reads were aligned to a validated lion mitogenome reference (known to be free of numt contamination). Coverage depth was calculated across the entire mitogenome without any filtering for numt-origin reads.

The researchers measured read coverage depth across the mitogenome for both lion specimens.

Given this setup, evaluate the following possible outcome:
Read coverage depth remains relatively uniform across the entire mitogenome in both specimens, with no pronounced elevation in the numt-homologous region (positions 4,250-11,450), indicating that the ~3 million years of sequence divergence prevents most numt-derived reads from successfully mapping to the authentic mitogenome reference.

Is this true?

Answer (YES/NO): NO